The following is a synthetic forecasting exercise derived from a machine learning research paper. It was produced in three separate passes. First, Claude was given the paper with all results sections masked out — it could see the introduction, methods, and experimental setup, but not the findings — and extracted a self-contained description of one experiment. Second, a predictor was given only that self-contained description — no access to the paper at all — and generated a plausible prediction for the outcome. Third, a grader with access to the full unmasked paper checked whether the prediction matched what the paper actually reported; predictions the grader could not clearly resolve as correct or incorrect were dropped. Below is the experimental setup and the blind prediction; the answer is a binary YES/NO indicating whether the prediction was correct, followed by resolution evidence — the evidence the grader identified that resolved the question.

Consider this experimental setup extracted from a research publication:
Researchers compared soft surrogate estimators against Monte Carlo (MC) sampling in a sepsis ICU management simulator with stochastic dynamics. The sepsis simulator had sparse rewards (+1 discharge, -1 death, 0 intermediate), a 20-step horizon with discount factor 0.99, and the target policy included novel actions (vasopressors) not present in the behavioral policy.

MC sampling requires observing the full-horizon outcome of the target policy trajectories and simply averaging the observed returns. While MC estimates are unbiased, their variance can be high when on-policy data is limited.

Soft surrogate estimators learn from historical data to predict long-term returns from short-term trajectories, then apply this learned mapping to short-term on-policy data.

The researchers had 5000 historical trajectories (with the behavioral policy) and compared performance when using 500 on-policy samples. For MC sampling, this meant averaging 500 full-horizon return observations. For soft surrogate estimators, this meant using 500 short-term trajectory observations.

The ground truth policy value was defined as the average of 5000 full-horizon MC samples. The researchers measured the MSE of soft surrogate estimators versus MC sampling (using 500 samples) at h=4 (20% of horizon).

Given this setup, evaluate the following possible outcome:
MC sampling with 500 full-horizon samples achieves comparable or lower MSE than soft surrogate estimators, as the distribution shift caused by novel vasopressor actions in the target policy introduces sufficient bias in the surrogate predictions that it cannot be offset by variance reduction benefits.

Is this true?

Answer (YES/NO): NO